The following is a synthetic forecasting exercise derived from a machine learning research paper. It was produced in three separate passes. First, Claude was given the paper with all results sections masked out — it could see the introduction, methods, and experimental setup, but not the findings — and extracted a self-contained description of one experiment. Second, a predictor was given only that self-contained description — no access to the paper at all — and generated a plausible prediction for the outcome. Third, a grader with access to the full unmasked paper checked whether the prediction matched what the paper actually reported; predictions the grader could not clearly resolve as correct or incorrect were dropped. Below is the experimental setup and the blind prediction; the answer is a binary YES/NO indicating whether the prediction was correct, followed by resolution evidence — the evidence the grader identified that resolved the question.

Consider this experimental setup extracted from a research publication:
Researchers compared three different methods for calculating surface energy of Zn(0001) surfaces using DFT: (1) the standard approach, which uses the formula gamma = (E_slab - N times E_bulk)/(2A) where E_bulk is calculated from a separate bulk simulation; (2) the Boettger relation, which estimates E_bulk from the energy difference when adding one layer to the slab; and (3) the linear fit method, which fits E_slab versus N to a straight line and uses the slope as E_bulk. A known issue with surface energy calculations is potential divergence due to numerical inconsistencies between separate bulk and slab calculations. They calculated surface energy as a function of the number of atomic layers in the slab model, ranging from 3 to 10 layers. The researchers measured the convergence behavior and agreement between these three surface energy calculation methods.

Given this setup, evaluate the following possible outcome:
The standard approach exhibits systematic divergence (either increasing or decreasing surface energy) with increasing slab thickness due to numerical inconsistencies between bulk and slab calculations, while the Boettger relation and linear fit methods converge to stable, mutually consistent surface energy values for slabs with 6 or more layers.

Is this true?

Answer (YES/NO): NO